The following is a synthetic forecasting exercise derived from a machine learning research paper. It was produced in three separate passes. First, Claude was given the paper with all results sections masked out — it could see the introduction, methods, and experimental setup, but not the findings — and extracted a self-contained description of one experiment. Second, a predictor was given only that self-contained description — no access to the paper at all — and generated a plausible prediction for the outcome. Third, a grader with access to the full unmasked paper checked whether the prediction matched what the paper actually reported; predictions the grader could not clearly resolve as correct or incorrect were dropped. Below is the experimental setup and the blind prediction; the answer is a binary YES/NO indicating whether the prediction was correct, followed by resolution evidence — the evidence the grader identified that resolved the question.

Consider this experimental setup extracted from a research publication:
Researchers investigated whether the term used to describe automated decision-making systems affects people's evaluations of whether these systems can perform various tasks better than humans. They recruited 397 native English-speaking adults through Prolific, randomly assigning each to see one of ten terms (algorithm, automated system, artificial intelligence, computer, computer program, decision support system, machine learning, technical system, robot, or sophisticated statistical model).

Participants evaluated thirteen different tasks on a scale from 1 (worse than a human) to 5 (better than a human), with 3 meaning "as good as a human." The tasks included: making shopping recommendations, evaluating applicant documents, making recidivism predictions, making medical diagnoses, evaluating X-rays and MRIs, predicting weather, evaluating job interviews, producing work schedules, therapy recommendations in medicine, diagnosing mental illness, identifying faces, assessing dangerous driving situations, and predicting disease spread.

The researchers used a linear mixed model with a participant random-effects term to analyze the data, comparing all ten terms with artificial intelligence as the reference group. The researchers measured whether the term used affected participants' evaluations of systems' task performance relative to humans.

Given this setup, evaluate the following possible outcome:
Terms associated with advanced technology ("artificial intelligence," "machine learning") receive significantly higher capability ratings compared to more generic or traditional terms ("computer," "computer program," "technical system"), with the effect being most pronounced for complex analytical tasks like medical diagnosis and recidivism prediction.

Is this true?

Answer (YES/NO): NO